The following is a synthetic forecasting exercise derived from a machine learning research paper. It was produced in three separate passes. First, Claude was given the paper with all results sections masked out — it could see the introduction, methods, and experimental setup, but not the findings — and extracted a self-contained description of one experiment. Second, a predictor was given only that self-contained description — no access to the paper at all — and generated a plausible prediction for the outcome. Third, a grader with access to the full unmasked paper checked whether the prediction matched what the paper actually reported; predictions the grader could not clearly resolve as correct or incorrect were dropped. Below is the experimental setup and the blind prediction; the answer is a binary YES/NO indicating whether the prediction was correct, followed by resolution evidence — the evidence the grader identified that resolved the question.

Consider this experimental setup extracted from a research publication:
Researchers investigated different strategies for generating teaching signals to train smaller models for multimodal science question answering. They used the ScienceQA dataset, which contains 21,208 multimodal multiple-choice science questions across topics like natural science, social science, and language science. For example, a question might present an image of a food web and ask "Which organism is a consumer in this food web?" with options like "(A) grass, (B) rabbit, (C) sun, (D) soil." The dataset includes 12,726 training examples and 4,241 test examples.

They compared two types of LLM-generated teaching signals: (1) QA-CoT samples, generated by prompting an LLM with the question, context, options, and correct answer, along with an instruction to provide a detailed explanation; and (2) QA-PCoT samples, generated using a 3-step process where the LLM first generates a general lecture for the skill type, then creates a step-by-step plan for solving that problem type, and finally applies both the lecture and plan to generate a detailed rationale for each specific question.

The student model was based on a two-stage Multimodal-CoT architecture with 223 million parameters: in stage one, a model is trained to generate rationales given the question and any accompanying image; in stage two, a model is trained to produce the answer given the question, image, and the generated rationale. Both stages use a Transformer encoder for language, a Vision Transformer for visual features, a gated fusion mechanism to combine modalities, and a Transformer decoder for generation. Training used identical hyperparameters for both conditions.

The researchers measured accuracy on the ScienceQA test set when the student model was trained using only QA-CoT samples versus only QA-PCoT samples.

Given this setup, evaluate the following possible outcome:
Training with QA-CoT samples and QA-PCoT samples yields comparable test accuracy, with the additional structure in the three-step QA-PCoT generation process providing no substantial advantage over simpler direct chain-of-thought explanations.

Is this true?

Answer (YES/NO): NO